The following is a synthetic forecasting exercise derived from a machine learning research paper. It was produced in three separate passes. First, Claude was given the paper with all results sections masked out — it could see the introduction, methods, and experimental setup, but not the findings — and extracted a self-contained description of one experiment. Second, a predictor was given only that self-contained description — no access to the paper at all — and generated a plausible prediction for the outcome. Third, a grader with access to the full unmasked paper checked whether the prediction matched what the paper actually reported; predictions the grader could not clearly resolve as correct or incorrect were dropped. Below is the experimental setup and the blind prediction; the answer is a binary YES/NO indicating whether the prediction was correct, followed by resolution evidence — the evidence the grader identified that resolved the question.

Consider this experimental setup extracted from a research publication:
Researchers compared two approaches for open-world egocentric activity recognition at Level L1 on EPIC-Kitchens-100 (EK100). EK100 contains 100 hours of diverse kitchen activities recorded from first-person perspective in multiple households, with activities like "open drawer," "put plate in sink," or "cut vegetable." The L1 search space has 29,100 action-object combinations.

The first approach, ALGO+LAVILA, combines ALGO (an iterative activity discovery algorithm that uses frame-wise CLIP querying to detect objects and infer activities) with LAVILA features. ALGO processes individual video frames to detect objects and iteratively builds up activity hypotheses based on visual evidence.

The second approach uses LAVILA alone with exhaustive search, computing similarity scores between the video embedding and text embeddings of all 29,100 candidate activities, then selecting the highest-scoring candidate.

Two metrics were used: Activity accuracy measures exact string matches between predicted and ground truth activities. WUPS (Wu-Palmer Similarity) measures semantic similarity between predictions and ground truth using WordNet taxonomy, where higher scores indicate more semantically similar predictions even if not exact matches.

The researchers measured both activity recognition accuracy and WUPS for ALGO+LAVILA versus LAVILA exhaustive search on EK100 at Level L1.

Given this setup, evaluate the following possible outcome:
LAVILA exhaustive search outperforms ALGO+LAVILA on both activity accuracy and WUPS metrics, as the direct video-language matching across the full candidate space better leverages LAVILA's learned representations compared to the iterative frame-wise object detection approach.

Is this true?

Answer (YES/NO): YES